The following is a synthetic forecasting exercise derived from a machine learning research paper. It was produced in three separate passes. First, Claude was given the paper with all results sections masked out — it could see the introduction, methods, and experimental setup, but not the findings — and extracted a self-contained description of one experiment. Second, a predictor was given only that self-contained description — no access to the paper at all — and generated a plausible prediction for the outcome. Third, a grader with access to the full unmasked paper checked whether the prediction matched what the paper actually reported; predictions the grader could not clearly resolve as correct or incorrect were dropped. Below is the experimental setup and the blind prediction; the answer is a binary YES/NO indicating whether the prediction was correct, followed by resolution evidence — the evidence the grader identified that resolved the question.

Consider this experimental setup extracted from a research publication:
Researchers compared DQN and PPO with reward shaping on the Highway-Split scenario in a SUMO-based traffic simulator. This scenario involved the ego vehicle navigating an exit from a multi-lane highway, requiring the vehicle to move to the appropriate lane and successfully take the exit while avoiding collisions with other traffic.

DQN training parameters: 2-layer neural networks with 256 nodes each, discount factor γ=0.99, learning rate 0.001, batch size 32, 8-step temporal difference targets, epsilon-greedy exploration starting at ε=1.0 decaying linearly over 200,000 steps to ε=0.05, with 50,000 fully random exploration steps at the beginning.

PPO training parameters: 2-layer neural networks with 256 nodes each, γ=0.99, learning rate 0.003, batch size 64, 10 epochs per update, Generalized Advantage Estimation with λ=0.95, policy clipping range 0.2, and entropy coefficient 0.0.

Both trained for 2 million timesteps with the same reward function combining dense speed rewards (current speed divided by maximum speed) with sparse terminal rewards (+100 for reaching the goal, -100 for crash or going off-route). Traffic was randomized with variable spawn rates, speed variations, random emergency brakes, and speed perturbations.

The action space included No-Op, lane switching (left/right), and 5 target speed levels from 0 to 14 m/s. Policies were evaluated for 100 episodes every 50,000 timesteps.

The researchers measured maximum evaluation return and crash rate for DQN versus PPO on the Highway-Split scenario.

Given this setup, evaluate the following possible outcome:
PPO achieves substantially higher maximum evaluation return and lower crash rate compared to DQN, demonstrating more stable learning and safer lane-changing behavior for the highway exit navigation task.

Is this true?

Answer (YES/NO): NO